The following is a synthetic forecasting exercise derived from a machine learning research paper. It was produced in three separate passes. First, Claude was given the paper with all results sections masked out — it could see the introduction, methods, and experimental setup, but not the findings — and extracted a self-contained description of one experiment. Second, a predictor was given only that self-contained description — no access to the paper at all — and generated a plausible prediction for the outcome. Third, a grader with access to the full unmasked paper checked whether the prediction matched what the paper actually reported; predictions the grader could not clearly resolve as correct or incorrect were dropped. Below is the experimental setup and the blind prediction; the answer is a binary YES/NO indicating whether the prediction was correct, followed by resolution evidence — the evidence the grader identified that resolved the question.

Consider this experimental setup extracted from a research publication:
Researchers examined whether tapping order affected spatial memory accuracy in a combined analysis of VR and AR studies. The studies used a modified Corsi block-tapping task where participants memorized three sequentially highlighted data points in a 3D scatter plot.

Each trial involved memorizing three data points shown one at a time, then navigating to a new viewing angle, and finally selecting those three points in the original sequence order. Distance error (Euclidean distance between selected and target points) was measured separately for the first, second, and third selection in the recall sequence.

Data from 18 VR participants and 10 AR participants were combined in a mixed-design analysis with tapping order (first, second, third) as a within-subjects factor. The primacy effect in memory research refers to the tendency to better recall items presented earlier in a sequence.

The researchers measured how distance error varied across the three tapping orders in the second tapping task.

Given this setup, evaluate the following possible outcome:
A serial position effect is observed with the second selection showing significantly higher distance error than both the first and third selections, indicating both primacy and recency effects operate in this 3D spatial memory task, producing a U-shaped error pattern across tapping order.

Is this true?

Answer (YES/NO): NO